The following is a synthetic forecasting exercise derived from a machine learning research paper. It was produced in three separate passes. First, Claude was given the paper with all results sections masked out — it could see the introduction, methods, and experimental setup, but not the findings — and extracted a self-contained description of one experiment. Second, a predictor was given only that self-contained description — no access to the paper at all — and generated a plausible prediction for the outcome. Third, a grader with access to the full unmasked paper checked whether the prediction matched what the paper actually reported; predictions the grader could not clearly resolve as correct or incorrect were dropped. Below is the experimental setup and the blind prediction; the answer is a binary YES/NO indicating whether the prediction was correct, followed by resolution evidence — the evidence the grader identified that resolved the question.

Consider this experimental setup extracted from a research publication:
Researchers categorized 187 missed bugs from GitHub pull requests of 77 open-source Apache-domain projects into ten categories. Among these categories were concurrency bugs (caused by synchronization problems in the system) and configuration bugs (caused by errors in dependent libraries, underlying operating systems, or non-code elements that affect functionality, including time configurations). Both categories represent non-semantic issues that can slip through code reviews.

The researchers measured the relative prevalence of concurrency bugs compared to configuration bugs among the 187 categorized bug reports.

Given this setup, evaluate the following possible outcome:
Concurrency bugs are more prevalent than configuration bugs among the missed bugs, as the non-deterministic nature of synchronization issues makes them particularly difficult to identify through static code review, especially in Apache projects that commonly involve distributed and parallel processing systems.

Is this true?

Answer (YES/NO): NO